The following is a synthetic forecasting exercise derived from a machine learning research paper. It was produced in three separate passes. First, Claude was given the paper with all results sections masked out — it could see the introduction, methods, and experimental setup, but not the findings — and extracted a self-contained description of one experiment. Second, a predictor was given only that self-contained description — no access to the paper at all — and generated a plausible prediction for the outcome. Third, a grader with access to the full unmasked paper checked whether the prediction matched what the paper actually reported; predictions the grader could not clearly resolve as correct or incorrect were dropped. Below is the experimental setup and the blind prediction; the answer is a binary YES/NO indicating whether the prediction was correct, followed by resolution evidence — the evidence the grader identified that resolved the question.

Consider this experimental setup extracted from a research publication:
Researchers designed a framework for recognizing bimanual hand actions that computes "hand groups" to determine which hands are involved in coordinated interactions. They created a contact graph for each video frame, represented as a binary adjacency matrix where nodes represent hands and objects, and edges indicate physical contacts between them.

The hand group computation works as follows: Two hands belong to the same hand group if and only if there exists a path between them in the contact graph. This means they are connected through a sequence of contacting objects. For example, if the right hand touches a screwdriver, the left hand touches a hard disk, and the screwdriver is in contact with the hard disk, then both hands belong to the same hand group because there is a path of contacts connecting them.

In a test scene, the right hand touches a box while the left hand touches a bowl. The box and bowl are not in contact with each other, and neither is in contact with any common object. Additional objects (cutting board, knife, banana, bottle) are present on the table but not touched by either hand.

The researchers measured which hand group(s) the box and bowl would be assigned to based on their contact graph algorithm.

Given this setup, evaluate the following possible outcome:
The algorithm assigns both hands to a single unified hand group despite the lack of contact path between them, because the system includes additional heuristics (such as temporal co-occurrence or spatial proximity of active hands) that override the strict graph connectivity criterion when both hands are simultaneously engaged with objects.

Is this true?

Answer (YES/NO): NO